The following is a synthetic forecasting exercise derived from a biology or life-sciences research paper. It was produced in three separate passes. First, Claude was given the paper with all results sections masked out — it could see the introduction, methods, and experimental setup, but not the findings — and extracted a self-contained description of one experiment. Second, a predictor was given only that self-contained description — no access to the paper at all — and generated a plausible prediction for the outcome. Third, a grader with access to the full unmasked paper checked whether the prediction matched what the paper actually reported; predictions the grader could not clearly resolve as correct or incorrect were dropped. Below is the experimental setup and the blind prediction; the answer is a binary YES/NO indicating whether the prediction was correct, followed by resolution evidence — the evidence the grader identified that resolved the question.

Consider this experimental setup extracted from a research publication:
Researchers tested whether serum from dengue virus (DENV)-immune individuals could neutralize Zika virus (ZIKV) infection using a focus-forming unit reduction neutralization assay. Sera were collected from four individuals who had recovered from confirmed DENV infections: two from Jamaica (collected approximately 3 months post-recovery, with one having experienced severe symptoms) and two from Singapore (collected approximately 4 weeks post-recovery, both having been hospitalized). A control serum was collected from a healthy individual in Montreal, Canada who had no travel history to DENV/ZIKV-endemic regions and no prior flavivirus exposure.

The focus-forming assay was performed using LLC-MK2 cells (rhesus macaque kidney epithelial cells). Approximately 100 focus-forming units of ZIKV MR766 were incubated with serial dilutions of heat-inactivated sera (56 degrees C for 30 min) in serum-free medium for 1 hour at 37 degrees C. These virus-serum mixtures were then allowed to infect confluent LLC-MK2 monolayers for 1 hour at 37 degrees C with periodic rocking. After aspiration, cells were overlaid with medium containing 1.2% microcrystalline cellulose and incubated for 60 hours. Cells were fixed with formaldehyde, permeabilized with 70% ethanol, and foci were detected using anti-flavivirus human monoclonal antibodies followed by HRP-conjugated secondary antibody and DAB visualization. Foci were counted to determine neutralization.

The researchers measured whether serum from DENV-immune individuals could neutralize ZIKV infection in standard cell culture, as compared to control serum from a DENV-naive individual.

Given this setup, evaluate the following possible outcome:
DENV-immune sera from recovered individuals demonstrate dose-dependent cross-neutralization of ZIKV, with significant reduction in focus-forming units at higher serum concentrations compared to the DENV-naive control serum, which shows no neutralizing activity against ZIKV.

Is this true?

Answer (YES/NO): NO